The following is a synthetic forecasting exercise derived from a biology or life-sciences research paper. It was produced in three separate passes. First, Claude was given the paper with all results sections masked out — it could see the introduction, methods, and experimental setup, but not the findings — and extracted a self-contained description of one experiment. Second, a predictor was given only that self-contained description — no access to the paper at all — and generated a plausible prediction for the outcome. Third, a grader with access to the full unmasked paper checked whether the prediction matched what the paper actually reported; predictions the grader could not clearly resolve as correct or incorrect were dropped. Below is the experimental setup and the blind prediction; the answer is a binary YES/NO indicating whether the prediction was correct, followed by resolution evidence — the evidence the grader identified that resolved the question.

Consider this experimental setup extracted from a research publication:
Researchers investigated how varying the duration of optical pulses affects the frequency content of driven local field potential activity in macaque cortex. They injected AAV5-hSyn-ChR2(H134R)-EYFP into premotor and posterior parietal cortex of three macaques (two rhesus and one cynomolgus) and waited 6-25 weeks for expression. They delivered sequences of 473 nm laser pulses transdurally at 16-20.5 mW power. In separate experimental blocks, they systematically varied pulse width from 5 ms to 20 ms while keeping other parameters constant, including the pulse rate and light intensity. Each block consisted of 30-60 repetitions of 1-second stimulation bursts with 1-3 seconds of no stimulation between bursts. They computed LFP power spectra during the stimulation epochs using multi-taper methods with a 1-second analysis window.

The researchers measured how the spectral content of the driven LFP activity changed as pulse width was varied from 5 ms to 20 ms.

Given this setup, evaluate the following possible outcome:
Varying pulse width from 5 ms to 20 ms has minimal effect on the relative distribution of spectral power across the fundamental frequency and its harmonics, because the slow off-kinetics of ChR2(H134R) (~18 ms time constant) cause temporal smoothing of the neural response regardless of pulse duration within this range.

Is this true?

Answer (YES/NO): NO